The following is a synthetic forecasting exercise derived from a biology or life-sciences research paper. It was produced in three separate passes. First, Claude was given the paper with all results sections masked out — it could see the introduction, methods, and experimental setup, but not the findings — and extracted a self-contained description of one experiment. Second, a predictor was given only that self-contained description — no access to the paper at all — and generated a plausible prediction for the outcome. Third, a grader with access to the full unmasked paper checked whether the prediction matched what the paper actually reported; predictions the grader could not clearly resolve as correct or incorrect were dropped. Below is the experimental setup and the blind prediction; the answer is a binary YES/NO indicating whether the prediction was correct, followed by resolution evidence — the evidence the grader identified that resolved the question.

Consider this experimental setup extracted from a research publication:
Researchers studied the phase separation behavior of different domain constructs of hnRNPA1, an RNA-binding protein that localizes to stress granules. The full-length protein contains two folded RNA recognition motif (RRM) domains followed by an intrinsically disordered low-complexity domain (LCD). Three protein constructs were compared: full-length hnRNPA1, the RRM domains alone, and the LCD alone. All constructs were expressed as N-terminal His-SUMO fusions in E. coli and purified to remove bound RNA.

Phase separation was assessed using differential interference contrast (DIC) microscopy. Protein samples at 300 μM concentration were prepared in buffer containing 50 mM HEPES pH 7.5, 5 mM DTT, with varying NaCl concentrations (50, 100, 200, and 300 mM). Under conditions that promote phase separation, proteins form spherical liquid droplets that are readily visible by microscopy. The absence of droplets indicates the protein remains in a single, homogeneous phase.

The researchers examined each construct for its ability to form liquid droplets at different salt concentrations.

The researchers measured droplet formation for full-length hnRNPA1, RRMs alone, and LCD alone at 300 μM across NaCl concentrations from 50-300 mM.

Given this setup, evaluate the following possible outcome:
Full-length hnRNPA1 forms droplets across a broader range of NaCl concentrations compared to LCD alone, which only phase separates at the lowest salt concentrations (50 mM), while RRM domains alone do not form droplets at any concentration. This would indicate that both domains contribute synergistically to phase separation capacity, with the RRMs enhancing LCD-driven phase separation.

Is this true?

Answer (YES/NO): NO